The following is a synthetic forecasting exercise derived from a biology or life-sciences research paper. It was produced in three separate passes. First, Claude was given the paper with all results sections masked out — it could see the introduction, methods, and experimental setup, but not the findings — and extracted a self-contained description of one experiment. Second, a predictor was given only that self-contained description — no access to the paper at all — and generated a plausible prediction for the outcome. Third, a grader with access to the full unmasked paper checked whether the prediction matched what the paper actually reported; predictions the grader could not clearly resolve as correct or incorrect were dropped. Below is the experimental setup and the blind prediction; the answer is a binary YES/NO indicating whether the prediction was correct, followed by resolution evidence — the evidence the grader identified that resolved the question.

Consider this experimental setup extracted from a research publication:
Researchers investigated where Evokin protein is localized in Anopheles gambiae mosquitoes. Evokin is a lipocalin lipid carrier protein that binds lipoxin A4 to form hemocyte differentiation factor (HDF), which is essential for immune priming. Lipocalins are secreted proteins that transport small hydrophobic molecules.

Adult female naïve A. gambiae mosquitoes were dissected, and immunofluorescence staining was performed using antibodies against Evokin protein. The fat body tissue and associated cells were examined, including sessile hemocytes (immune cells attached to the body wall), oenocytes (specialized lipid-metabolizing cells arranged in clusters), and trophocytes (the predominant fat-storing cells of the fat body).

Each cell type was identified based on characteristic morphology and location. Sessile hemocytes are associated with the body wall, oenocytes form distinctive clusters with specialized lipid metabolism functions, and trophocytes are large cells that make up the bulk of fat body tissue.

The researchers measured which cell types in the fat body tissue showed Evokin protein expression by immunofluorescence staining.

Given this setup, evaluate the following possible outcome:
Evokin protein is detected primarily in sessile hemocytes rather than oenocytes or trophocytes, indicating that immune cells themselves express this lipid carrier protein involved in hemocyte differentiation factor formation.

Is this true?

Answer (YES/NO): NO